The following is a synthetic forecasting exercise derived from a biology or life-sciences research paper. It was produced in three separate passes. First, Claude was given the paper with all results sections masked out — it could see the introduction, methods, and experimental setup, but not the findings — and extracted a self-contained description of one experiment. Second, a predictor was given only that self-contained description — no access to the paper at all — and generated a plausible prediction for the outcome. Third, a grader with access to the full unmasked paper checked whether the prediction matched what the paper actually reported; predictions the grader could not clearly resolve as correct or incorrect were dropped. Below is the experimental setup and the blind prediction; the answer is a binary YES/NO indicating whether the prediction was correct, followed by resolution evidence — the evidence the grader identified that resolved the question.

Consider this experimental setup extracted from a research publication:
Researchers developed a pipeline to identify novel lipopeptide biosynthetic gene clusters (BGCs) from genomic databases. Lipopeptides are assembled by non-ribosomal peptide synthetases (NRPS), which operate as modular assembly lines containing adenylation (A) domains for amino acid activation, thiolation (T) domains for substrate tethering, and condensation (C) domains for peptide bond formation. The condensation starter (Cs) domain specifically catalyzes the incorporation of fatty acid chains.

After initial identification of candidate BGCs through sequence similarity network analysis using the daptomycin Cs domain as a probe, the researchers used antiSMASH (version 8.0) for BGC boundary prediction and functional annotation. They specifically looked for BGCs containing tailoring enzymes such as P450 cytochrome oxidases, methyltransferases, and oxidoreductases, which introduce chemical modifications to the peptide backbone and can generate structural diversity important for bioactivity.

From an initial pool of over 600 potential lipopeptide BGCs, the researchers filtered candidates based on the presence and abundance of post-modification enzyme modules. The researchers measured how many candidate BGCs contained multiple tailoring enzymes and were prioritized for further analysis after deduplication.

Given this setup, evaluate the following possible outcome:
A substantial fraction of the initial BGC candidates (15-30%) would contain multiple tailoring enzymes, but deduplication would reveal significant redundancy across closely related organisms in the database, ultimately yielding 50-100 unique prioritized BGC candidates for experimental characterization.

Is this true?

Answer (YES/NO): NO